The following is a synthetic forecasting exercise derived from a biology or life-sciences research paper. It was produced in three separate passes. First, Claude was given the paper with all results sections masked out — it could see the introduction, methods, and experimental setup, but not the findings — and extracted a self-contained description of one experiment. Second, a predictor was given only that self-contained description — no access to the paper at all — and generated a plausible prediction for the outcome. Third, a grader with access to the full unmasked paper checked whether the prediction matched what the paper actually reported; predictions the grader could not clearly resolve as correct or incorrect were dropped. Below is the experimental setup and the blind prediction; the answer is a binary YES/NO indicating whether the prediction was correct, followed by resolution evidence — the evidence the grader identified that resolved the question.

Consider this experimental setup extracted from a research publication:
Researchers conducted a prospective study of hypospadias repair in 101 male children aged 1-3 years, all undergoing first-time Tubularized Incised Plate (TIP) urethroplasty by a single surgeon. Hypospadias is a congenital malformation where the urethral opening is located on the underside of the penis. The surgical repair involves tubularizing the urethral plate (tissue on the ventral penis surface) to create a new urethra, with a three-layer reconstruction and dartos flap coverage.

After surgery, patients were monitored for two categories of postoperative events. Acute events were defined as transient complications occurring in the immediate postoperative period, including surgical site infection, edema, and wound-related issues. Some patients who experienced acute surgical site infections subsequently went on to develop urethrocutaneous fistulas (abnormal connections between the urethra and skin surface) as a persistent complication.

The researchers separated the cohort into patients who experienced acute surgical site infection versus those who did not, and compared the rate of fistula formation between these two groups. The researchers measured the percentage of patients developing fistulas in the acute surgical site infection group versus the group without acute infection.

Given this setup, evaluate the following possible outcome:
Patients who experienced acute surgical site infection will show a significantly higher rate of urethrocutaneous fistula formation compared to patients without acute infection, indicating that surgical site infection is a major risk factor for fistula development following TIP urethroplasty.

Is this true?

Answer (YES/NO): YES